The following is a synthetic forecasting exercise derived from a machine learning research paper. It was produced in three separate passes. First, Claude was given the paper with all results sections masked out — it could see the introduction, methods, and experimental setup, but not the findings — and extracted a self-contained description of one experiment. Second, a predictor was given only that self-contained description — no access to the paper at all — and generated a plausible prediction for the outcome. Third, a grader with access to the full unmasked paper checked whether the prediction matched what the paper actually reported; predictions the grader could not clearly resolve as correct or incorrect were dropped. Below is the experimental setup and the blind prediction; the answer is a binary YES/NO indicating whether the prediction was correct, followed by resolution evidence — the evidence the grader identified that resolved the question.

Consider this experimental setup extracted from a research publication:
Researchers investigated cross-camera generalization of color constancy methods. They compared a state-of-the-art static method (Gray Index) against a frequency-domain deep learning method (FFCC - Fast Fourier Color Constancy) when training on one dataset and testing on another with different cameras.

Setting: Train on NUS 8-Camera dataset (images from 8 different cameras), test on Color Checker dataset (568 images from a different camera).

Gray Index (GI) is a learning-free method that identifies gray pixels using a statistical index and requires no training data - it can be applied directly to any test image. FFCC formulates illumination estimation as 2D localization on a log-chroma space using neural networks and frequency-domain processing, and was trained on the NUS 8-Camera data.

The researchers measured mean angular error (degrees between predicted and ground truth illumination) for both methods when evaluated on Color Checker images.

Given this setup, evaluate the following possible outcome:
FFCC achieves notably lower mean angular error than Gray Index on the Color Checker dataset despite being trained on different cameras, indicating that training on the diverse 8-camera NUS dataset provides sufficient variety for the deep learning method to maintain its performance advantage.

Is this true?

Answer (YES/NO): NO